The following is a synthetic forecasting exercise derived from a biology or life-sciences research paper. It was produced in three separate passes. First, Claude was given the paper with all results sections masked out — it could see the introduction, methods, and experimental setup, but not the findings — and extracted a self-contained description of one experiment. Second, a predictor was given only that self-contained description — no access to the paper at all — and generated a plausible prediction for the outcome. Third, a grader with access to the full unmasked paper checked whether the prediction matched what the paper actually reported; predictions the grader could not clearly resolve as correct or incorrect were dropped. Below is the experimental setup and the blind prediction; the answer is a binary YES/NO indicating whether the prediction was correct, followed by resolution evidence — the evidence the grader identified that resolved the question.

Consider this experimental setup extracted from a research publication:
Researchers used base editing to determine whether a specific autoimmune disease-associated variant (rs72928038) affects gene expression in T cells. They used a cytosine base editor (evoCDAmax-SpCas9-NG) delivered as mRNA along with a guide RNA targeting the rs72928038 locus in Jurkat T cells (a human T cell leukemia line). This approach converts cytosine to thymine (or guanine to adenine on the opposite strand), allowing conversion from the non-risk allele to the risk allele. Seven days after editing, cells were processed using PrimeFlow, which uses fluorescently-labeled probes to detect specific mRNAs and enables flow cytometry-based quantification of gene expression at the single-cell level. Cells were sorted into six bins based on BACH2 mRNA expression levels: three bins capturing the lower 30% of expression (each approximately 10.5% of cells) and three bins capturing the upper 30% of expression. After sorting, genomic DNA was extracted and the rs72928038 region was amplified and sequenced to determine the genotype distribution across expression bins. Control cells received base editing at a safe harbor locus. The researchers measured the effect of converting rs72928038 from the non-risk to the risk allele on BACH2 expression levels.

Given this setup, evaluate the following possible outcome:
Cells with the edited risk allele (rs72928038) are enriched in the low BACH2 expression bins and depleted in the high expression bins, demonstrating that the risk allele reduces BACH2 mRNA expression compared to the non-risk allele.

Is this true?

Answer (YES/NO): YES